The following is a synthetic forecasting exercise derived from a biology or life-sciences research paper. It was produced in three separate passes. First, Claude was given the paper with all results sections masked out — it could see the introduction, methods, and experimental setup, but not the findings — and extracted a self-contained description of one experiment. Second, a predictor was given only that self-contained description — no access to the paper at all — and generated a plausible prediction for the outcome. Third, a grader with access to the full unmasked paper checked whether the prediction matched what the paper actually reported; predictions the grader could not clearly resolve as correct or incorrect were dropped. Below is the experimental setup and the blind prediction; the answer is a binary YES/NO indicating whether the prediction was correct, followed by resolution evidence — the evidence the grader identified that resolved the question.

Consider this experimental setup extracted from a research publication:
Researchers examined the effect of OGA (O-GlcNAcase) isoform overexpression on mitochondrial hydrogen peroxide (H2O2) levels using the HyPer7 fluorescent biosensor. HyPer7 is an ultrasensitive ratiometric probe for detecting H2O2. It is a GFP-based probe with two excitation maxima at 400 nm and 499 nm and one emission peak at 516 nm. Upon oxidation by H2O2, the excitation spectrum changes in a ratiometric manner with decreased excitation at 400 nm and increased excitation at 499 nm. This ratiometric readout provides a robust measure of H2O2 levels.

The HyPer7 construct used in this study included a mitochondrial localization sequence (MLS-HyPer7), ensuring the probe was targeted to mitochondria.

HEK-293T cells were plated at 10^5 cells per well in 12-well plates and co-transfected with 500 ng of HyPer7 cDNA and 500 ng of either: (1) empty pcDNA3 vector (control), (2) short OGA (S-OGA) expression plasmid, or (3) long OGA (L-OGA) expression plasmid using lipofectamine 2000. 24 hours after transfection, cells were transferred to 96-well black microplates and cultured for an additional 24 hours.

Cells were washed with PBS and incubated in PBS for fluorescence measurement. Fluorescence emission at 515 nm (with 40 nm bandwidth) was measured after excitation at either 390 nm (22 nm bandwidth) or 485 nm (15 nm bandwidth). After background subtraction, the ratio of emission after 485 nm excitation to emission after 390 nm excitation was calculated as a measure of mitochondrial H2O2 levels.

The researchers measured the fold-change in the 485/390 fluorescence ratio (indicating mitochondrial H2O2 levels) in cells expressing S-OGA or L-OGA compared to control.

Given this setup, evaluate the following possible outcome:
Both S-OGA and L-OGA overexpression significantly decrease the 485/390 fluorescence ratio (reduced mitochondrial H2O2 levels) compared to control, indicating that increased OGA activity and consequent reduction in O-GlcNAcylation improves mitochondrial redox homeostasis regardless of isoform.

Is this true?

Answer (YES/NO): NO